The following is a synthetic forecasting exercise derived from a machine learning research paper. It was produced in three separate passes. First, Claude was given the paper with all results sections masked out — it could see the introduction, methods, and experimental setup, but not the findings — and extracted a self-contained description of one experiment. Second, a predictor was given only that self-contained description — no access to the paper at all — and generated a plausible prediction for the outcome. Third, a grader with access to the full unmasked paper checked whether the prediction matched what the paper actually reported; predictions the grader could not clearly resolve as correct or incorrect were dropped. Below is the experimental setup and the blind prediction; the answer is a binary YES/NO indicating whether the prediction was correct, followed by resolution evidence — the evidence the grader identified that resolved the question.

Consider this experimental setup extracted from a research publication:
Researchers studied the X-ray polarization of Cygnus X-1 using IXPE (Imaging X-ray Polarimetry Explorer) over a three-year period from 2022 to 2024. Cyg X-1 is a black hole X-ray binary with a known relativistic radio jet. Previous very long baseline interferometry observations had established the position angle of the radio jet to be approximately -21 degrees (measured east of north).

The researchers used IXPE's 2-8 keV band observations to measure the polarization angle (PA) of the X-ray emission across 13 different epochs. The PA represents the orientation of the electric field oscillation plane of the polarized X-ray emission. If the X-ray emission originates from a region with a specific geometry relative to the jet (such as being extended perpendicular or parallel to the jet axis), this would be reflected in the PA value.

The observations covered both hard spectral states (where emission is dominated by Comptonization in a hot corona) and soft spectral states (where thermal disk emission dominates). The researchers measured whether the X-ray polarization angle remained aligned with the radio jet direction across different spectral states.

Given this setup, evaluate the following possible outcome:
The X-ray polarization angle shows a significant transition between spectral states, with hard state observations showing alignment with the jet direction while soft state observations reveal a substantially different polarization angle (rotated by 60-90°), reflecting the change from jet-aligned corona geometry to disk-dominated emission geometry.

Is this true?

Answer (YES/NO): NO